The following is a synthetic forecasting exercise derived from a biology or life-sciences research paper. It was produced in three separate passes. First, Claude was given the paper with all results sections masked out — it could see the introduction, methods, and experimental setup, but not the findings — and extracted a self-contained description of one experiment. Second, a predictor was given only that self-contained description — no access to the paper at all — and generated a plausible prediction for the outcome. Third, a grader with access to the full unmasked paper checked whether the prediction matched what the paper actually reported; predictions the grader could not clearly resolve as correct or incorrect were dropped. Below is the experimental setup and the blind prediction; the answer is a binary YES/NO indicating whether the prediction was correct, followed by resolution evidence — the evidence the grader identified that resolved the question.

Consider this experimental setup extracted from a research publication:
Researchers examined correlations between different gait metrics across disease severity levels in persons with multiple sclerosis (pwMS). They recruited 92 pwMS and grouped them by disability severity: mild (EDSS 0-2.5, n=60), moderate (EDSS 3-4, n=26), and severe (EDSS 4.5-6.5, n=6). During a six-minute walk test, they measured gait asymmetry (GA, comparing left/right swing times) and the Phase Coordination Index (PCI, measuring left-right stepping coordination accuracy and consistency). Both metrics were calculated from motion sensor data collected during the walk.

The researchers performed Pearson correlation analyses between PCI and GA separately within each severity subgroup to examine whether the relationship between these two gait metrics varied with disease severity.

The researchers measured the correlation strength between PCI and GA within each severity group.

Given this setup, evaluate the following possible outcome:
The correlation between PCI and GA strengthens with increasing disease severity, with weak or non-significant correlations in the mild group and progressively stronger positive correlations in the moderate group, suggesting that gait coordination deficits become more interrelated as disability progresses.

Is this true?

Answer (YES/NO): YES